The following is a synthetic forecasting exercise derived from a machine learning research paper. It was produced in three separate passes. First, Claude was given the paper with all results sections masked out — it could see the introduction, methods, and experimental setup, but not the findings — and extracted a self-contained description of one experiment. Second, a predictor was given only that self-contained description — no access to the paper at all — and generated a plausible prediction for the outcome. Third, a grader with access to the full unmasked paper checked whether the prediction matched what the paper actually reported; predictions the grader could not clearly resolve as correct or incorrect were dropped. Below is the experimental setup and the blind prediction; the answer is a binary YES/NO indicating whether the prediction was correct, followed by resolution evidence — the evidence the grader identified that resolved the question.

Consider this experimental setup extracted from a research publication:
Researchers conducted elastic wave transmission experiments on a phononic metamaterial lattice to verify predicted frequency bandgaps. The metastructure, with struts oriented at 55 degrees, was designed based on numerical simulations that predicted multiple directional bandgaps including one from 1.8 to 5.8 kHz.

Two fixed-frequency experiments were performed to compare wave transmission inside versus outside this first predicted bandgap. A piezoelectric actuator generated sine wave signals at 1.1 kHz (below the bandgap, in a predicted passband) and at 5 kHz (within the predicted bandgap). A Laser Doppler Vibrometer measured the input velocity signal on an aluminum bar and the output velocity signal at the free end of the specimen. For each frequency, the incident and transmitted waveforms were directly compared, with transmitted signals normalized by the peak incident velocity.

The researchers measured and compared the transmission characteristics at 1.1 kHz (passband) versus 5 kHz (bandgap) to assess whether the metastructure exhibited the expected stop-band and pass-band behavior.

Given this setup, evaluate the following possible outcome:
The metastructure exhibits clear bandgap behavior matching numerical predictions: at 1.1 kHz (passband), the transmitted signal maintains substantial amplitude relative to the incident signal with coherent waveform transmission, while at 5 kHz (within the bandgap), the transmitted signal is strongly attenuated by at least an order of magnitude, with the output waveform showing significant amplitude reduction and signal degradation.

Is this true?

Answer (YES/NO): YES